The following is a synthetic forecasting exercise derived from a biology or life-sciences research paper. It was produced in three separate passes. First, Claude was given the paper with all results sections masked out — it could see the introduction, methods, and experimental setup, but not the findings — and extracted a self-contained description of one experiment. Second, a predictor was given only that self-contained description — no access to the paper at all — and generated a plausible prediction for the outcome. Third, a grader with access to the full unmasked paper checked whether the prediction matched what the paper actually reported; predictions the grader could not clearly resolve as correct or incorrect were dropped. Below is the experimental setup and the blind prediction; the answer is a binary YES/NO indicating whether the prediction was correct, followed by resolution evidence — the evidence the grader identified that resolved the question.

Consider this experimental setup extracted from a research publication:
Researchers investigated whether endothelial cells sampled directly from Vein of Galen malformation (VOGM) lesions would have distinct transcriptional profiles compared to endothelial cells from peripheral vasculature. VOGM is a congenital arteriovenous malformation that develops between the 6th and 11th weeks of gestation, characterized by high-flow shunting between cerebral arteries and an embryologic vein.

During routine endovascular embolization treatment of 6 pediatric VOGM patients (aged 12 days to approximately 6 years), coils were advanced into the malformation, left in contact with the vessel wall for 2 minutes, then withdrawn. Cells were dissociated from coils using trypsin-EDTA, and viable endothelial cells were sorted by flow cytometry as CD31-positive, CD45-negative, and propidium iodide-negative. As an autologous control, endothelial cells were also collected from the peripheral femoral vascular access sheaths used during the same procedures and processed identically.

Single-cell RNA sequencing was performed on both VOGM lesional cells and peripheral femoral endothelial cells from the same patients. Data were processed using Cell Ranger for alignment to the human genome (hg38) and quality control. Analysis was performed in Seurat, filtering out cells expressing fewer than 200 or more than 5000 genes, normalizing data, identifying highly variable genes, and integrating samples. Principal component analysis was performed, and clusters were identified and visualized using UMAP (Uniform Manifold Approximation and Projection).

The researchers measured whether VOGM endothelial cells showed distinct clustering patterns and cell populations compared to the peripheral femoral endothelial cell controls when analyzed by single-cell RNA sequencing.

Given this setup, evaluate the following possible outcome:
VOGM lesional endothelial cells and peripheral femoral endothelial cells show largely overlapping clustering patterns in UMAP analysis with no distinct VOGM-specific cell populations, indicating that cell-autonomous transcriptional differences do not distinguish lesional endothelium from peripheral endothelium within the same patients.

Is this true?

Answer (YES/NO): NO